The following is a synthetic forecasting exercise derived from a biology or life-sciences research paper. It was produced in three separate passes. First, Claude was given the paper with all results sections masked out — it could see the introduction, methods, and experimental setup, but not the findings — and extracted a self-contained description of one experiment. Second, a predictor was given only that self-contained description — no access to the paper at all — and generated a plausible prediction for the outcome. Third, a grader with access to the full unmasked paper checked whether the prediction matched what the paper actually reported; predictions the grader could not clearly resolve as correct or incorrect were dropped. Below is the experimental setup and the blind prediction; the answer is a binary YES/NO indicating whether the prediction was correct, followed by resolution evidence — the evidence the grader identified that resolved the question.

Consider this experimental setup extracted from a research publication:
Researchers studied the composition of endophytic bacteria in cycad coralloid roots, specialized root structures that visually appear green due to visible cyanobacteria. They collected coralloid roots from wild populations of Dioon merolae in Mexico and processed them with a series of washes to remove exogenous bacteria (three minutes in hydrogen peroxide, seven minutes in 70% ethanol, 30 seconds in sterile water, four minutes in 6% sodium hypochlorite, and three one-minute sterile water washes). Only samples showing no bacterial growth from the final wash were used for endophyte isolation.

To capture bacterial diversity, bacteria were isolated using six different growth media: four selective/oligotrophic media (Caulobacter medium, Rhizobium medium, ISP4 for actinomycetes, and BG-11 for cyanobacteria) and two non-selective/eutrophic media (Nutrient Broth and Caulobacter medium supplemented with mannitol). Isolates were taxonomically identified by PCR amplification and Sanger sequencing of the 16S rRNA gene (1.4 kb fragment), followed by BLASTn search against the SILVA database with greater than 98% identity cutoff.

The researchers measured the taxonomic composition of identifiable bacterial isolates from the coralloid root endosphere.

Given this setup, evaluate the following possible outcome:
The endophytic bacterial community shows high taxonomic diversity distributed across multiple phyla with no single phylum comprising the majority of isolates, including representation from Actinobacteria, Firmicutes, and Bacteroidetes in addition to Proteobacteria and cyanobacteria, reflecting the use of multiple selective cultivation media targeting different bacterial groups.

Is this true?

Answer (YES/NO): NO